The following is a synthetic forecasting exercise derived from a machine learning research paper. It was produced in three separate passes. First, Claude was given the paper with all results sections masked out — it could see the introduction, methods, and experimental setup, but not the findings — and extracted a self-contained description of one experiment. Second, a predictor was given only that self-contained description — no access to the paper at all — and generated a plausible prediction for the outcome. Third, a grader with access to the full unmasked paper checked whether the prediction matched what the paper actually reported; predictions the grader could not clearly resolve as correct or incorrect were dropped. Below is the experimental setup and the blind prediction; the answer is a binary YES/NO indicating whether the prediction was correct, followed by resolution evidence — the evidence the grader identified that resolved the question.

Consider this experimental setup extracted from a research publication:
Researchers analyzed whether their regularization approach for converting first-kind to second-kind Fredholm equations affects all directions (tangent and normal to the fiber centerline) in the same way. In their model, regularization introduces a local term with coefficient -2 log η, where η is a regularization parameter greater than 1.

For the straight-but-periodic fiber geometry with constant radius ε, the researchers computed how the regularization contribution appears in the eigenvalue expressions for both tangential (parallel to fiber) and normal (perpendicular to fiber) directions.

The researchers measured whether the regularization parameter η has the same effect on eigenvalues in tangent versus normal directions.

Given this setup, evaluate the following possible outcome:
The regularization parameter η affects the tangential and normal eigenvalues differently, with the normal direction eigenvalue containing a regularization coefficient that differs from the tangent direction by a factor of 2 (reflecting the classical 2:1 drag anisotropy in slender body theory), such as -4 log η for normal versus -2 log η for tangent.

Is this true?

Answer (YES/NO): NO